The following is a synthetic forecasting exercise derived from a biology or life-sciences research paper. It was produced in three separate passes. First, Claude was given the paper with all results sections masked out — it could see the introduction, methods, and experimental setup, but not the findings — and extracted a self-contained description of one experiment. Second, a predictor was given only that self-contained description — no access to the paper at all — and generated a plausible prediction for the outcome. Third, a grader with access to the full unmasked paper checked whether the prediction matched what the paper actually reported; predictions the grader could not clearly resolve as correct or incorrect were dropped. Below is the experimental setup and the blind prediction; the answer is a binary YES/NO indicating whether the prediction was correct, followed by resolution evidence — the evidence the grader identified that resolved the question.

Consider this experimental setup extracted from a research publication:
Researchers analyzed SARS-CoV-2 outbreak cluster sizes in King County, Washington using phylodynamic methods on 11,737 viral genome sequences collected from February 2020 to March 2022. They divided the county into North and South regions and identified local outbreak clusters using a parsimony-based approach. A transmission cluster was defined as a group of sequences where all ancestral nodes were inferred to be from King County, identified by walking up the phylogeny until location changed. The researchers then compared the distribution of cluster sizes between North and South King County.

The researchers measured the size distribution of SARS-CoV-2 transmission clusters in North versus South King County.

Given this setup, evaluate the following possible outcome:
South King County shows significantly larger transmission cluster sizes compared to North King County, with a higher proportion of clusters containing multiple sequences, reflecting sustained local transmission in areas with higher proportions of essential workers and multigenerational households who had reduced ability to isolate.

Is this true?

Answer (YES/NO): YES